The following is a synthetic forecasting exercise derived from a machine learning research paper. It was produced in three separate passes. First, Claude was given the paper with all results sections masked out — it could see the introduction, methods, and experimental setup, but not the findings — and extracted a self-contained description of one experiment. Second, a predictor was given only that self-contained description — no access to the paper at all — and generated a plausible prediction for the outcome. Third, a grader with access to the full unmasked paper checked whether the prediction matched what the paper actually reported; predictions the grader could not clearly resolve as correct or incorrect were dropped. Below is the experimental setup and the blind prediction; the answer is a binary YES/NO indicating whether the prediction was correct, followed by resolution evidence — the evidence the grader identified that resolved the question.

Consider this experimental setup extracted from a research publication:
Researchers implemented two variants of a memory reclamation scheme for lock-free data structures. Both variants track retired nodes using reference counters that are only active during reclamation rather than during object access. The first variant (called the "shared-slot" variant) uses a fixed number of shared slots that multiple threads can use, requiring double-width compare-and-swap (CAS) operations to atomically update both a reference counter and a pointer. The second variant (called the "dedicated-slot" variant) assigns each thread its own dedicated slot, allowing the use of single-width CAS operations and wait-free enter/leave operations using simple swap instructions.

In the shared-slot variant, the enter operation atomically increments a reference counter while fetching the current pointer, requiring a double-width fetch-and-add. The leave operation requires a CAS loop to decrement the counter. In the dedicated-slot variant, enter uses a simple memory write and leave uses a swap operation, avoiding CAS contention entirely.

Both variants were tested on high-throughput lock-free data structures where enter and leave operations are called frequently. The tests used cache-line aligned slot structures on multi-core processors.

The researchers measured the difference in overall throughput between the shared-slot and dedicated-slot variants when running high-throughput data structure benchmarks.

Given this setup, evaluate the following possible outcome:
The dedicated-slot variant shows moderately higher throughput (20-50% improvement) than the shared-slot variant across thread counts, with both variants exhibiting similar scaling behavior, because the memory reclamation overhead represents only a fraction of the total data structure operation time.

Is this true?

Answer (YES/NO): NO